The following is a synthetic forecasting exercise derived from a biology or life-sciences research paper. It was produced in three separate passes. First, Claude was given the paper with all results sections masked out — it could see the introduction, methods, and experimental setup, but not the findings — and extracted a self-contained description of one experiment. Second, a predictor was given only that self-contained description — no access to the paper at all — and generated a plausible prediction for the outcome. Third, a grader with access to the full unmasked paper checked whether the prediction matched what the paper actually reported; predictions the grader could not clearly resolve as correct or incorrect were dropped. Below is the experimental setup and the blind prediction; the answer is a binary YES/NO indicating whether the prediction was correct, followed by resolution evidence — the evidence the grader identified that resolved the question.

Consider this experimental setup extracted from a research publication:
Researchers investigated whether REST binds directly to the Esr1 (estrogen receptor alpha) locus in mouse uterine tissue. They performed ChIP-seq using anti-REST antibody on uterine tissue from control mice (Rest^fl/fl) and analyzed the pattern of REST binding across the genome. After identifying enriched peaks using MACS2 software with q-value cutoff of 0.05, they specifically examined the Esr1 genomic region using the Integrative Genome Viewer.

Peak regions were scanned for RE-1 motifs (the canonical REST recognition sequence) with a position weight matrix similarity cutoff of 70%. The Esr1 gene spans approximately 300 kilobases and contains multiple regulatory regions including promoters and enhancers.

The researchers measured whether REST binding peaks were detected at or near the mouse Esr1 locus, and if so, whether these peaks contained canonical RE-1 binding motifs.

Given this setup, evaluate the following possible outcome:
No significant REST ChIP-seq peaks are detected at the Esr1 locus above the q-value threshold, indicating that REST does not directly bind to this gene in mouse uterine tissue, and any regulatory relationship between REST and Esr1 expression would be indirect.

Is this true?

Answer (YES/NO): NO